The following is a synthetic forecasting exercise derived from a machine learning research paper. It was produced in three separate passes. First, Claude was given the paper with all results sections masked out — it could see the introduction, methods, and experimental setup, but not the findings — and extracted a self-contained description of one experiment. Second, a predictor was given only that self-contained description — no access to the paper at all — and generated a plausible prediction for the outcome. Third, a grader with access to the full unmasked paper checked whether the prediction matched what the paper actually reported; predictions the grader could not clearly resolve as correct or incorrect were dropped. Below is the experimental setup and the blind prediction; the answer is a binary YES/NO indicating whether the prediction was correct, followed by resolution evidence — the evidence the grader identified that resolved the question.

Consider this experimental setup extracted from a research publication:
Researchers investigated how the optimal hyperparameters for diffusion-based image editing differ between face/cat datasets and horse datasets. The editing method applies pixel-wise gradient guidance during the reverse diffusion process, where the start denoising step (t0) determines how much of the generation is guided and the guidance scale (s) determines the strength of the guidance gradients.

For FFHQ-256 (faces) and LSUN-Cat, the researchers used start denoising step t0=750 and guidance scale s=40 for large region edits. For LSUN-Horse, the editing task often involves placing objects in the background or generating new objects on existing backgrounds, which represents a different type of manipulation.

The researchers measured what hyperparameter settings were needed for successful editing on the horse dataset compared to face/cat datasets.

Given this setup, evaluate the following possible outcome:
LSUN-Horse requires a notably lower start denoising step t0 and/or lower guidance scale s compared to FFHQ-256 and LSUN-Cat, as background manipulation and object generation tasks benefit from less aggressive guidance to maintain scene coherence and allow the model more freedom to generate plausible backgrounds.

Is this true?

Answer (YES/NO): NO